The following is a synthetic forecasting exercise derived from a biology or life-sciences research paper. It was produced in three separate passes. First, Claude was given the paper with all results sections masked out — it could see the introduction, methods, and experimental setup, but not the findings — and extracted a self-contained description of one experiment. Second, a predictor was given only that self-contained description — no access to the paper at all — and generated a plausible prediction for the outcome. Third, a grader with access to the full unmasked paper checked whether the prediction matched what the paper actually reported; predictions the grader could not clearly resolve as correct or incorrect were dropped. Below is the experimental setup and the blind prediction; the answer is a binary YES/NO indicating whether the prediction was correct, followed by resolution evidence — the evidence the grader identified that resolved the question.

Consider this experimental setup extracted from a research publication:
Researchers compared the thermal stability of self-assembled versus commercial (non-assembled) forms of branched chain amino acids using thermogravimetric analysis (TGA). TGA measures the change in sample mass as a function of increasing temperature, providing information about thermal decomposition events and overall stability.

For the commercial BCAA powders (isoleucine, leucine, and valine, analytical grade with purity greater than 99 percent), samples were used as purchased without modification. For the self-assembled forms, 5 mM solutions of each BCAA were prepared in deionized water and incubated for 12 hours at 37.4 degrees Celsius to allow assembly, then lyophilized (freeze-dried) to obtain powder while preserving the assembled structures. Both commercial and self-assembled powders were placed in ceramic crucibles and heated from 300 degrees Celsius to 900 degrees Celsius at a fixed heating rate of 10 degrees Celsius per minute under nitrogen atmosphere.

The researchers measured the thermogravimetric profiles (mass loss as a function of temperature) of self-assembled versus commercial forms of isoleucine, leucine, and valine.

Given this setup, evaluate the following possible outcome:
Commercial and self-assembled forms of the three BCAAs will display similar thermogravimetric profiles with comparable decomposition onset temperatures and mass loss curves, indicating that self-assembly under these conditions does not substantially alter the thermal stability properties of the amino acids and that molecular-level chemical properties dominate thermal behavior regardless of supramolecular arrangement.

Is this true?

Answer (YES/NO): NO